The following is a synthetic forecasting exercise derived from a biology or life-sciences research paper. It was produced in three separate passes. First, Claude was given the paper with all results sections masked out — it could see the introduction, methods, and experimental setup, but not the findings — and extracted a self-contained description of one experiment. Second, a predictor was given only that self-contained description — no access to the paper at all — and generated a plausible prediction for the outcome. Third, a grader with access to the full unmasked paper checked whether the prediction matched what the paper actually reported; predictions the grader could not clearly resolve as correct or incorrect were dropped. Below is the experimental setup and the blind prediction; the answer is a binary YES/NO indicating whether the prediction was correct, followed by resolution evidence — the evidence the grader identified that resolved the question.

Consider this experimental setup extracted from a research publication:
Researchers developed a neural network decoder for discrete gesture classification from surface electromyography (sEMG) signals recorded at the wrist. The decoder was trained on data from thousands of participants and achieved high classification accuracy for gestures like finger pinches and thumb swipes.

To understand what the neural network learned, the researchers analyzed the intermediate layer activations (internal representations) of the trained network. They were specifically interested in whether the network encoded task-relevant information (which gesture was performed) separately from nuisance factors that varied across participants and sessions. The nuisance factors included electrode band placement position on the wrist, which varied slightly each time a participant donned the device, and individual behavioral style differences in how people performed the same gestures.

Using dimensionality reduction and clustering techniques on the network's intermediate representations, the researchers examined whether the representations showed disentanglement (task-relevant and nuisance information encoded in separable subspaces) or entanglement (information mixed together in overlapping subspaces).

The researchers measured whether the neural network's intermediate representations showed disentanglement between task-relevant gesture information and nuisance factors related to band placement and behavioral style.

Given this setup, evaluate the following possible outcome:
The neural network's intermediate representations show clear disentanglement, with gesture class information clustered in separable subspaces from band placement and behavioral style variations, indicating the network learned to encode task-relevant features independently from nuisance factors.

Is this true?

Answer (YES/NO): YES